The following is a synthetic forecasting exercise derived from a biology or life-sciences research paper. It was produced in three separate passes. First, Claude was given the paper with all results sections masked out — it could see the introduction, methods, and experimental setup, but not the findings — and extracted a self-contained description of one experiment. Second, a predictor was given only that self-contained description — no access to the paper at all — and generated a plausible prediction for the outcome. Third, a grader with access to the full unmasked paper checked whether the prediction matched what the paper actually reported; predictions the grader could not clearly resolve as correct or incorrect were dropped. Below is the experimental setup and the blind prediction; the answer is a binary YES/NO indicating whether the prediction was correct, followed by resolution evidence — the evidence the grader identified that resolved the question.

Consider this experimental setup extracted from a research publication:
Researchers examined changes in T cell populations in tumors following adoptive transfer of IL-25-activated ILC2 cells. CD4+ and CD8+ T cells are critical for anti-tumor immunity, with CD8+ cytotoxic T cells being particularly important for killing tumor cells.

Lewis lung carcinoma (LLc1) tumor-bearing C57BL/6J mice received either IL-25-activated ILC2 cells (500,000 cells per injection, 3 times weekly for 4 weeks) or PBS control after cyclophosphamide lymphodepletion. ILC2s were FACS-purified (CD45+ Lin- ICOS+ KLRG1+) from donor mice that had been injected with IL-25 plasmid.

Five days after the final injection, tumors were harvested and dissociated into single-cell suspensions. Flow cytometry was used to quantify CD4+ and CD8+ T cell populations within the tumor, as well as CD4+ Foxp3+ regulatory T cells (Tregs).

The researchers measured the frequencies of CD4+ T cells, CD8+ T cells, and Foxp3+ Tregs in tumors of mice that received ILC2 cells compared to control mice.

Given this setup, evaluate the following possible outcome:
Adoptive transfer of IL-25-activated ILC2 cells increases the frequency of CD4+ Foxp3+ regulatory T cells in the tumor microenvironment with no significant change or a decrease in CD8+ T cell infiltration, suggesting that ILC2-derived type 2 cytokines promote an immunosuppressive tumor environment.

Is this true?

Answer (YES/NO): NO